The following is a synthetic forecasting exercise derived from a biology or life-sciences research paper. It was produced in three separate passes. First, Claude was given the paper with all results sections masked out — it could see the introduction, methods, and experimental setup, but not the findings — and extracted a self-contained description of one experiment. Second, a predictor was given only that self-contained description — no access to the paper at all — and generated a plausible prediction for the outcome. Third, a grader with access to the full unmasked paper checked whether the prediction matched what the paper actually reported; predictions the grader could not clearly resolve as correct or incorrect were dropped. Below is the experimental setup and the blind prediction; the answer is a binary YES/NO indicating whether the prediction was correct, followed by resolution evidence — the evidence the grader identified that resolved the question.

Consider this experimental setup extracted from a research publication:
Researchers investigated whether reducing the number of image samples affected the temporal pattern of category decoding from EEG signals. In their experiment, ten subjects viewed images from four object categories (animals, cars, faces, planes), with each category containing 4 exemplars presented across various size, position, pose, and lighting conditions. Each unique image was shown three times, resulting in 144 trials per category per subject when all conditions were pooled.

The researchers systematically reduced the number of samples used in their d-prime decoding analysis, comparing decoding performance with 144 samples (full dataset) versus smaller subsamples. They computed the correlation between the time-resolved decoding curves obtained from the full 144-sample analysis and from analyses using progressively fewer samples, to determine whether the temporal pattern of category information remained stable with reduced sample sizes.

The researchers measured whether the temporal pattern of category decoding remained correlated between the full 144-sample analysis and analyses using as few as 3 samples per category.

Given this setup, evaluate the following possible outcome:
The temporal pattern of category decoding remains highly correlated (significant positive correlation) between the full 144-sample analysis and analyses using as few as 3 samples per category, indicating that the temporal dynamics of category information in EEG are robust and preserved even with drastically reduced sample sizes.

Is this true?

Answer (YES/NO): YES